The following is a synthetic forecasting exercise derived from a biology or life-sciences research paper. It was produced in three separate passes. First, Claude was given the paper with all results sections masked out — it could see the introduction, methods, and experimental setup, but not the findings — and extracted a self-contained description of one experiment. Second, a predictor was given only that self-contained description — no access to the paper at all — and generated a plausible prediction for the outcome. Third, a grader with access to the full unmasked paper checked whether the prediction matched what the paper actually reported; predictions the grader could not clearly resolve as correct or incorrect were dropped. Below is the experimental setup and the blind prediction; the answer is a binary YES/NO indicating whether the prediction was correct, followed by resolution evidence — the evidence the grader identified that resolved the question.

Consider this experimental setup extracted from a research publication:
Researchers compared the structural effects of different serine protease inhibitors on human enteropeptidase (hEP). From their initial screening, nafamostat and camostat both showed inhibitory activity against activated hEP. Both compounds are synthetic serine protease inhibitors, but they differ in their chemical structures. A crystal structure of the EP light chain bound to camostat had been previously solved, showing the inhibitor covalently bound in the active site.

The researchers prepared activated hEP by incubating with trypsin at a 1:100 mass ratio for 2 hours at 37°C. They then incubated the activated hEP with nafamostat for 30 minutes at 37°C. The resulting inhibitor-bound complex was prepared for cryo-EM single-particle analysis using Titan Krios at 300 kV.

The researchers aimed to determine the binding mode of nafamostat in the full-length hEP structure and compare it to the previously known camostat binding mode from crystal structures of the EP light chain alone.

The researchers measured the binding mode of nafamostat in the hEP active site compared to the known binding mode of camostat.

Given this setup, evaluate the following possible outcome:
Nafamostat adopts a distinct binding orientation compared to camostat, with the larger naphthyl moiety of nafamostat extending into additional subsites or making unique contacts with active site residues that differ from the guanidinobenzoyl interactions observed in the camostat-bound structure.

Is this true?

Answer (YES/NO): NO